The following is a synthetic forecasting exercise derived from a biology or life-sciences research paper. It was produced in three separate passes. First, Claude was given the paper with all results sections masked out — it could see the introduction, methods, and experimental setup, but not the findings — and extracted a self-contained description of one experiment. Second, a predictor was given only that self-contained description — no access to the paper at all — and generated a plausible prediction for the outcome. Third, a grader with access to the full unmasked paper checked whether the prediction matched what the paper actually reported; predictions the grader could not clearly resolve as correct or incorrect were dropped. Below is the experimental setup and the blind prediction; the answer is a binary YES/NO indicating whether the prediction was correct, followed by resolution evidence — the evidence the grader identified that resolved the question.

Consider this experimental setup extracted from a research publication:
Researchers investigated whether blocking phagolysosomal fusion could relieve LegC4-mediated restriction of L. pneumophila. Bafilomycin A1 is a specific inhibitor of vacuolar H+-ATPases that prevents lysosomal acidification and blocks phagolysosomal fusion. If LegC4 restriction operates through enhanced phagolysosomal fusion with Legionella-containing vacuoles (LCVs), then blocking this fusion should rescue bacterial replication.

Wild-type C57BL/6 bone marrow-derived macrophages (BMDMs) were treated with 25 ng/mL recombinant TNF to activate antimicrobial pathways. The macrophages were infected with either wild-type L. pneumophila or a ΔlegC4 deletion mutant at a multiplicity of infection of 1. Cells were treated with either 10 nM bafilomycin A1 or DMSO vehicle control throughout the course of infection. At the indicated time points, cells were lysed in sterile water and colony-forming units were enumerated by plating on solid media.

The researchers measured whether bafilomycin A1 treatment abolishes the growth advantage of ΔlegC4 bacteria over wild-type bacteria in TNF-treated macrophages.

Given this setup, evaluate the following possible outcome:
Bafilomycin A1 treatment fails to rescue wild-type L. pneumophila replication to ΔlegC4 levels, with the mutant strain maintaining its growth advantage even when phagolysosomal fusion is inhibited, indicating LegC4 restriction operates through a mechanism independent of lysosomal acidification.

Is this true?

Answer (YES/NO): NO